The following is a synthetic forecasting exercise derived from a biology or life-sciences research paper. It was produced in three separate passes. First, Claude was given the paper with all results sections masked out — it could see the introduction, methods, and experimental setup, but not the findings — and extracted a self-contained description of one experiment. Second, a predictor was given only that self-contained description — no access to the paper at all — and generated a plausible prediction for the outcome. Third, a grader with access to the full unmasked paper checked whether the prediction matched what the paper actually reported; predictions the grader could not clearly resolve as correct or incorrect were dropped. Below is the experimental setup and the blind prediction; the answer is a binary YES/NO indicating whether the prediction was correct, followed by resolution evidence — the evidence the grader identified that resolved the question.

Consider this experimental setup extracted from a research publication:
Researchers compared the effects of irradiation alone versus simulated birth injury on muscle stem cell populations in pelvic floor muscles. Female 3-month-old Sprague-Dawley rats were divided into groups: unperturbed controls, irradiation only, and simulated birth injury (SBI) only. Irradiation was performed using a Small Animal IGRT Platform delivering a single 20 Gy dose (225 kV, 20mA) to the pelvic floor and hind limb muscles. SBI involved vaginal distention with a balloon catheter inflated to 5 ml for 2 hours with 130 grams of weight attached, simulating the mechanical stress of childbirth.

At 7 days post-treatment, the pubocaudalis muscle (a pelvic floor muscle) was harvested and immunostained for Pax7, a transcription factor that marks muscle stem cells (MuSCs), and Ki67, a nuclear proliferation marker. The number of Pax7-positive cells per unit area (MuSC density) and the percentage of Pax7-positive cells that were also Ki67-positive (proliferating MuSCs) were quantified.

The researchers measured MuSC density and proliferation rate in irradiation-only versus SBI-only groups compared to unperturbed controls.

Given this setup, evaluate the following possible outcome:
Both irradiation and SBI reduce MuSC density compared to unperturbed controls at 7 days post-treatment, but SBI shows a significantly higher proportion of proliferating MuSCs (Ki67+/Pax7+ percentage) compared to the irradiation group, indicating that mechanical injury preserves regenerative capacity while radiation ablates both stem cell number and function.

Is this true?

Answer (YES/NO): NO